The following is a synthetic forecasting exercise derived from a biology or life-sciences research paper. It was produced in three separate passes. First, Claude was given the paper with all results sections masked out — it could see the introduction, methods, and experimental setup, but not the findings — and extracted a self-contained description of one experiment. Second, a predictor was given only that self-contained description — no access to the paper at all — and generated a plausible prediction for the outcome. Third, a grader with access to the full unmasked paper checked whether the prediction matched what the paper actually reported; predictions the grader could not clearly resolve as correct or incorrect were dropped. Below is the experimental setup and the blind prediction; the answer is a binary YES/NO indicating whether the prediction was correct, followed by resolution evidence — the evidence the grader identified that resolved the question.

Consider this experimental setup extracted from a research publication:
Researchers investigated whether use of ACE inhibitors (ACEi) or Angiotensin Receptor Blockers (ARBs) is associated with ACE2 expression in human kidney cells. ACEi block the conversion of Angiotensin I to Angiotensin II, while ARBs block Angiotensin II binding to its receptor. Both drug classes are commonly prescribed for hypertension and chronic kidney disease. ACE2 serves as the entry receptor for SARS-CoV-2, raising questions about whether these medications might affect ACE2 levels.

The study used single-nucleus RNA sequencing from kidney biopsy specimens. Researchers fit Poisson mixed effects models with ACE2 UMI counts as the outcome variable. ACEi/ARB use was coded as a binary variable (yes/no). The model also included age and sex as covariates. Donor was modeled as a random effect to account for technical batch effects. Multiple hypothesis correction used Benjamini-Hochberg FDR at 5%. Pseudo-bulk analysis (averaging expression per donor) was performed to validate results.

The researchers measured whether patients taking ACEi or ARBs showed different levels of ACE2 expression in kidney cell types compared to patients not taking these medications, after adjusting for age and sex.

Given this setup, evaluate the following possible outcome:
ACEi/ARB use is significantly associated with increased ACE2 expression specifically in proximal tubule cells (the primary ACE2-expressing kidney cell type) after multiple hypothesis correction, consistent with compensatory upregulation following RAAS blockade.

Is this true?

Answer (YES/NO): NO